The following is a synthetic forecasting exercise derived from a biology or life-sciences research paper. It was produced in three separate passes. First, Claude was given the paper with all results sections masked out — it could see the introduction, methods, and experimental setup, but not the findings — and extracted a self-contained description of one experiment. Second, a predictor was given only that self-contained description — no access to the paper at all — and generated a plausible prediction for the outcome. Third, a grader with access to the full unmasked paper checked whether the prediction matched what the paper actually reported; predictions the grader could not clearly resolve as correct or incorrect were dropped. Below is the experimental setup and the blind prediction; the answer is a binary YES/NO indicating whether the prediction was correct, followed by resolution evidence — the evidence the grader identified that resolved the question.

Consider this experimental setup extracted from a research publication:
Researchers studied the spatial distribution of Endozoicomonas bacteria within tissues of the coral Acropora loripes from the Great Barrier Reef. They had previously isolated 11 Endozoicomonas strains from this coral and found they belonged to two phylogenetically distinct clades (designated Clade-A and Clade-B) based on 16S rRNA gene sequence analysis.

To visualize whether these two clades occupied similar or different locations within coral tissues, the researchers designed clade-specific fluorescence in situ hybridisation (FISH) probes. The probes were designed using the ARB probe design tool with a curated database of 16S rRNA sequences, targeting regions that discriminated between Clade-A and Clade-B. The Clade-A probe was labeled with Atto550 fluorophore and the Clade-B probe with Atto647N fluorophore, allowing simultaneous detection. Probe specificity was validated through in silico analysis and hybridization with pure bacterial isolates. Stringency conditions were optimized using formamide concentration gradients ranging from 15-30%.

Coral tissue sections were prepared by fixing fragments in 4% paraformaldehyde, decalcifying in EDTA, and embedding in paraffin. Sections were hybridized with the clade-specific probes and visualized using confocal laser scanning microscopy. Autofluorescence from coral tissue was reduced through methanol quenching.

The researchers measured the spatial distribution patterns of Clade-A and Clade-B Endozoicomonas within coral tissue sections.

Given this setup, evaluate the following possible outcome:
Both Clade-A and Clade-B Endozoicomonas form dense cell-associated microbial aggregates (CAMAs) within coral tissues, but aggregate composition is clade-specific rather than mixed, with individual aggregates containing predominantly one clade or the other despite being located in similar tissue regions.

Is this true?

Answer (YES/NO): YES